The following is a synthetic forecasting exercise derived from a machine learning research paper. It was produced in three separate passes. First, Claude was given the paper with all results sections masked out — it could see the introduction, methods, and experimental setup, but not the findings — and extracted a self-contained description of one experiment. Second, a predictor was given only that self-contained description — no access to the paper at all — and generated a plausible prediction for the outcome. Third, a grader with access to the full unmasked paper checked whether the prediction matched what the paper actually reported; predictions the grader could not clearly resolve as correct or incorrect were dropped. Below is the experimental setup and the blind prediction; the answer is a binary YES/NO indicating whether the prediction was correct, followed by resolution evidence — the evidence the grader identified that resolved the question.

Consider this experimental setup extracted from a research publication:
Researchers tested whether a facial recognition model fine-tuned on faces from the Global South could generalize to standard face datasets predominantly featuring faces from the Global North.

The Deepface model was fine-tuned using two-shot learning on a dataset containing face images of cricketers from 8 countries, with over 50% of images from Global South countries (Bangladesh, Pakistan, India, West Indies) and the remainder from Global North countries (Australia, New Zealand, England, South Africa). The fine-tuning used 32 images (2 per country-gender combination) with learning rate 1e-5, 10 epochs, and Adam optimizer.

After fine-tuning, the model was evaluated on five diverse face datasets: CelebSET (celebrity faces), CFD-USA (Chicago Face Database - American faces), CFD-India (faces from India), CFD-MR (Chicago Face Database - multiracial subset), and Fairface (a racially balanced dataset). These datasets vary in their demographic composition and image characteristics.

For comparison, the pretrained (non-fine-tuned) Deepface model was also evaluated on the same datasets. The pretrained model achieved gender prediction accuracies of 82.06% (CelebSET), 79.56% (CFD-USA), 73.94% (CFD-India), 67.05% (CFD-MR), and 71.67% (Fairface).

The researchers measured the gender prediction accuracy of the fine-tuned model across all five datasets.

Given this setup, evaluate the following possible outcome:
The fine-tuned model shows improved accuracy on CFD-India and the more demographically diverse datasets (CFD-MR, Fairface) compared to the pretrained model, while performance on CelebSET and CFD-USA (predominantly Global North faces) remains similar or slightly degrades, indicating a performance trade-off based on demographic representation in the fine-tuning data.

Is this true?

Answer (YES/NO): NO